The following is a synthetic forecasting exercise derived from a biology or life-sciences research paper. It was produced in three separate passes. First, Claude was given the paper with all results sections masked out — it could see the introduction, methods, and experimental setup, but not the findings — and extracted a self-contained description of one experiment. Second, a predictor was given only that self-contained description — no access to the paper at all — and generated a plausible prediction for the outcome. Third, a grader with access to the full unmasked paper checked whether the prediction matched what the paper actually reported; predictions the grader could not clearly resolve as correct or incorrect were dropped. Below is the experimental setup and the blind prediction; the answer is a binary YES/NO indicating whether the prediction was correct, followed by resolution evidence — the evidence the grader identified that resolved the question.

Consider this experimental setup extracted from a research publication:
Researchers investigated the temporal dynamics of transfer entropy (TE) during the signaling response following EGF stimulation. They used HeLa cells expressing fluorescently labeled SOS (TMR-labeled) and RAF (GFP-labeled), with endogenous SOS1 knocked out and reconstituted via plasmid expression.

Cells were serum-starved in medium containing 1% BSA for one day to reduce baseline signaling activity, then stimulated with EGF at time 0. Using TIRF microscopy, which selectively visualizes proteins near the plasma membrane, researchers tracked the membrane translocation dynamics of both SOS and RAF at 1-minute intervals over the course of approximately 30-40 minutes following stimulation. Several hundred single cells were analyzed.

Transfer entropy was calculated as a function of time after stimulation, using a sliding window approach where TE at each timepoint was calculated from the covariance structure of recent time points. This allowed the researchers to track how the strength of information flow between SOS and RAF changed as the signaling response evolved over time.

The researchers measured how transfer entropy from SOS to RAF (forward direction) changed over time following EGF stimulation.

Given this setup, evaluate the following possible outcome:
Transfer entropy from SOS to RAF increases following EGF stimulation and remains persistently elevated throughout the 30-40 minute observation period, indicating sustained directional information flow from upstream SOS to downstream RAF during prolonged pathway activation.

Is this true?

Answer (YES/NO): NO